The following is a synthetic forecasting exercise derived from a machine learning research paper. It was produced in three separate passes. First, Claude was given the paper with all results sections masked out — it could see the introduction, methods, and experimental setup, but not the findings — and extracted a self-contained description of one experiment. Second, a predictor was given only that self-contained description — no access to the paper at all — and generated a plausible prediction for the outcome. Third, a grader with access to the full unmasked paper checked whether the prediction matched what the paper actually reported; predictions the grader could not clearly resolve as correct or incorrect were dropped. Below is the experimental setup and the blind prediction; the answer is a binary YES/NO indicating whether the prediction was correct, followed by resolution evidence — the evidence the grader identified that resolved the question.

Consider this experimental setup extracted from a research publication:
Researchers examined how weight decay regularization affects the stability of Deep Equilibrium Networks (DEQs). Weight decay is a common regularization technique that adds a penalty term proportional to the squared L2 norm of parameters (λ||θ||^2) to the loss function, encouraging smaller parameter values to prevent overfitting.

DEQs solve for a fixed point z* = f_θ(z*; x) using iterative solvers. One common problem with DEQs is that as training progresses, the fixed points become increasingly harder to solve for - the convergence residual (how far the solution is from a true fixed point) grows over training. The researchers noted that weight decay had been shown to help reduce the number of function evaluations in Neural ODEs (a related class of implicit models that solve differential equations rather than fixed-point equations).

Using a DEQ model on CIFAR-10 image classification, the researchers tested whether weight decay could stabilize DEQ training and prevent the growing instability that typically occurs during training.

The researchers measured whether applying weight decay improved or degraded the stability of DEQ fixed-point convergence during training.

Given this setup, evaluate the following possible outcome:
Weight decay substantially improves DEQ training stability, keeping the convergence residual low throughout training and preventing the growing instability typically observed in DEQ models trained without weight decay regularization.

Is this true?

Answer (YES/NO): NO